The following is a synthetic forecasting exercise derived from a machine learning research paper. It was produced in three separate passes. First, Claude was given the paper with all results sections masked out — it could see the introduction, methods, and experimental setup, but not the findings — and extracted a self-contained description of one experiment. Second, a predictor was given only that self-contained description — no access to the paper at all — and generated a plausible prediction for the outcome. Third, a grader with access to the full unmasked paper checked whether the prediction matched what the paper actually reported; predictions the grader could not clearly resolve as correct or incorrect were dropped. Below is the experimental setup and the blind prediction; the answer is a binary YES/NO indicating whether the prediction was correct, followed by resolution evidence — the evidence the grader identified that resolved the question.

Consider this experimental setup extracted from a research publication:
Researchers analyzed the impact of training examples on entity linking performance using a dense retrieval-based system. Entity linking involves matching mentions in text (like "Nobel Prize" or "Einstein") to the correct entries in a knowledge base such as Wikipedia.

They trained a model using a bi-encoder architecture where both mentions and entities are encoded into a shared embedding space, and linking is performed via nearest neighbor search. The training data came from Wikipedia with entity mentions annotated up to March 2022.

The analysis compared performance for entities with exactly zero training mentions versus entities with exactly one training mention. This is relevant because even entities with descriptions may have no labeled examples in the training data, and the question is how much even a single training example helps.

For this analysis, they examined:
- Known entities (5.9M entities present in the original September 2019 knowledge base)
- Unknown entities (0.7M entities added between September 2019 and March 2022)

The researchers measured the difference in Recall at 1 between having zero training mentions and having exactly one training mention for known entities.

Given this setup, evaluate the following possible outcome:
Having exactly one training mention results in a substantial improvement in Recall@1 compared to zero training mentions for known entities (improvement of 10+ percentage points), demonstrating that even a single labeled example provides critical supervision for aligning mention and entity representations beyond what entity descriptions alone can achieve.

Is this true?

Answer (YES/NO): NO